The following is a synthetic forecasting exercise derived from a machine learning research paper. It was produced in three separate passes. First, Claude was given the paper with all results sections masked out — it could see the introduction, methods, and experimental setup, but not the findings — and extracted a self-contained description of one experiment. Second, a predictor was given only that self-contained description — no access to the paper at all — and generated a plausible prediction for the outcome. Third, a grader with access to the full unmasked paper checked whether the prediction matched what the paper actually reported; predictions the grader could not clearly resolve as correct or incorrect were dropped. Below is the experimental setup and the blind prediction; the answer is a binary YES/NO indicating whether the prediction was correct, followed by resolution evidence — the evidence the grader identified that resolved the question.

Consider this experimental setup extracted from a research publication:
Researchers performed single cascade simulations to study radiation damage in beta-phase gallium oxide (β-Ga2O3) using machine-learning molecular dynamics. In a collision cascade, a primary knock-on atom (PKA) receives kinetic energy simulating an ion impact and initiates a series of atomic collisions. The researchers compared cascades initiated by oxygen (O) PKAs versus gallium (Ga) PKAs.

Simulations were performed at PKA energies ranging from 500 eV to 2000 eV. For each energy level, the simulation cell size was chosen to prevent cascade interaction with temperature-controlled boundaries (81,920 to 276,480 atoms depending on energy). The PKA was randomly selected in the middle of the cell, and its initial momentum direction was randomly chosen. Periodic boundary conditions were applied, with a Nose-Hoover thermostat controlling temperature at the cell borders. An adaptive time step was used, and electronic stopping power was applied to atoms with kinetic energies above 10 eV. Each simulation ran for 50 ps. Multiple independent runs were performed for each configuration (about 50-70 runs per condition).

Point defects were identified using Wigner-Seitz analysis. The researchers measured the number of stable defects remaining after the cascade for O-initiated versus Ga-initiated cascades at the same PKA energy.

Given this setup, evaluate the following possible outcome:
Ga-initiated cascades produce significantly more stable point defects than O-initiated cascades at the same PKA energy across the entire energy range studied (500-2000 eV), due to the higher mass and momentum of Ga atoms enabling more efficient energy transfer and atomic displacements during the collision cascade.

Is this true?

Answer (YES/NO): NO